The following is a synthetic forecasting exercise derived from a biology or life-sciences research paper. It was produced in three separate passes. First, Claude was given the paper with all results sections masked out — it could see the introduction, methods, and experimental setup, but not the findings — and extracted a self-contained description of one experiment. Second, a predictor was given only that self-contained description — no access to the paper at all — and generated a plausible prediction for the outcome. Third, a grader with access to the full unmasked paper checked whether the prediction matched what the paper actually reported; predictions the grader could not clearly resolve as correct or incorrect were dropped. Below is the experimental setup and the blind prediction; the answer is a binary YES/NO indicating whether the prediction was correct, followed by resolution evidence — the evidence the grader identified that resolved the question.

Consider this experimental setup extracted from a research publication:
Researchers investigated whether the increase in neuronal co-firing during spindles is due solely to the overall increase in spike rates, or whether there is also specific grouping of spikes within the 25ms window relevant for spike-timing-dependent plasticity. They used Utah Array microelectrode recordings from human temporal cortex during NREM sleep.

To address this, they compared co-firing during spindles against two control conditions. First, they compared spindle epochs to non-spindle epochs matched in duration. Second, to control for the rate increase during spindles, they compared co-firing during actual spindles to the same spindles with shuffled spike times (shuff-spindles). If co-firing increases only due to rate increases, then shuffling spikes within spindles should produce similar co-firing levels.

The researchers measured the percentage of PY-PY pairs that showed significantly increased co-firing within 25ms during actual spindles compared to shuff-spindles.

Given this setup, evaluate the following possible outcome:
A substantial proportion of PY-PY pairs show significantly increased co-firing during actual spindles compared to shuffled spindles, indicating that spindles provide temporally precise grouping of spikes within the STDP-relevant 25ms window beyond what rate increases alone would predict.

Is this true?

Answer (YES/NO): NO